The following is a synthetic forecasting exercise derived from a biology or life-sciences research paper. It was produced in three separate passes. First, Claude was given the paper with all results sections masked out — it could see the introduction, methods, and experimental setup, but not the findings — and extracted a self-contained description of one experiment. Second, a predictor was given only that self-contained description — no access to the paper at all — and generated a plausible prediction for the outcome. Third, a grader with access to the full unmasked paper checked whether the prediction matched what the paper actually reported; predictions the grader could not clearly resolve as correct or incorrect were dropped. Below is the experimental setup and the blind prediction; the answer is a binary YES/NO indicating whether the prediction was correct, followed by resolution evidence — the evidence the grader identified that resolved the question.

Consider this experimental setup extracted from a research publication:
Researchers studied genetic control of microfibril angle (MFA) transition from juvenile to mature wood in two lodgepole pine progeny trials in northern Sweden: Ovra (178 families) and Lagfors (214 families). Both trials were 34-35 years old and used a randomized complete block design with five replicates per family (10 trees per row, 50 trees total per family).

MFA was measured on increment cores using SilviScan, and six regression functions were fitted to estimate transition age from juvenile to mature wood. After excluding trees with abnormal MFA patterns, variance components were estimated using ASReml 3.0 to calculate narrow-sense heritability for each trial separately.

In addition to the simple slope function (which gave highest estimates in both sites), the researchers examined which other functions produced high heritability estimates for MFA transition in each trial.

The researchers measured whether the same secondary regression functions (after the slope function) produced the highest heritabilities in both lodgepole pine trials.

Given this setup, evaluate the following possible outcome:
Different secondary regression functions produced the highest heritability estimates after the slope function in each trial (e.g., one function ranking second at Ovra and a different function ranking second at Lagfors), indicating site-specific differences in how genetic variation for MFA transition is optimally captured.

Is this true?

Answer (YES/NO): YES